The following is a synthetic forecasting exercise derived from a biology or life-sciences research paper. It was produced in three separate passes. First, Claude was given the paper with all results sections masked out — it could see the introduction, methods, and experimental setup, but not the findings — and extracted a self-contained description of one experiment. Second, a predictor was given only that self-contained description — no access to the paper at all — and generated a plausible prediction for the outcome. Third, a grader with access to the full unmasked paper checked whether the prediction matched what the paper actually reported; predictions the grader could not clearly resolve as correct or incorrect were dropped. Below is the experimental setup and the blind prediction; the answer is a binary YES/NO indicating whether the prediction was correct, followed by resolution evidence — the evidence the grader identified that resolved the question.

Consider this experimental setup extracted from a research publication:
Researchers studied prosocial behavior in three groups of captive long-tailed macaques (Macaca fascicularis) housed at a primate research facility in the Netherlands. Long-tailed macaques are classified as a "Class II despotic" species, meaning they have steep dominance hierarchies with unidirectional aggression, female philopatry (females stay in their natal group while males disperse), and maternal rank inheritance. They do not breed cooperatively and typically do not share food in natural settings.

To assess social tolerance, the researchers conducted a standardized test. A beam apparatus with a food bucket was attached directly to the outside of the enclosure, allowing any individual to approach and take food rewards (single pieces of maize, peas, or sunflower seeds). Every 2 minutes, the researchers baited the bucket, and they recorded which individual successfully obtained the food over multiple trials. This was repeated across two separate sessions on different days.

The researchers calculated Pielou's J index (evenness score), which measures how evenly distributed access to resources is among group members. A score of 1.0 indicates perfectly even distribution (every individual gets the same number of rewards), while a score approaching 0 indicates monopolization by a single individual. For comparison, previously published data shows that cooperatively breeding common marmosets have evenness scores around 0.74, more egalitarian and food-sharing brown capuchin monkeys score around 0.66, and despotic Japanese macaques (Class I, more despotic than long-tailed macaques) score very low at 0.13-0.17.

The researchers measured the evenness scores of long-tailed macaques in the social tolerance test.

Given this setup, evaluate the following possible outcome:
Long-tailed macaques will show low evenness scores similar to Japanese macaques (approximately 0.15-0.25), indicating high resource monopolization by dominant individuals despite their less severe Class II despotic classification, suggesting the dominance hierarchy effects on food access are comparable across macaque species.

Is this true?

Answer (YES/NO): NO